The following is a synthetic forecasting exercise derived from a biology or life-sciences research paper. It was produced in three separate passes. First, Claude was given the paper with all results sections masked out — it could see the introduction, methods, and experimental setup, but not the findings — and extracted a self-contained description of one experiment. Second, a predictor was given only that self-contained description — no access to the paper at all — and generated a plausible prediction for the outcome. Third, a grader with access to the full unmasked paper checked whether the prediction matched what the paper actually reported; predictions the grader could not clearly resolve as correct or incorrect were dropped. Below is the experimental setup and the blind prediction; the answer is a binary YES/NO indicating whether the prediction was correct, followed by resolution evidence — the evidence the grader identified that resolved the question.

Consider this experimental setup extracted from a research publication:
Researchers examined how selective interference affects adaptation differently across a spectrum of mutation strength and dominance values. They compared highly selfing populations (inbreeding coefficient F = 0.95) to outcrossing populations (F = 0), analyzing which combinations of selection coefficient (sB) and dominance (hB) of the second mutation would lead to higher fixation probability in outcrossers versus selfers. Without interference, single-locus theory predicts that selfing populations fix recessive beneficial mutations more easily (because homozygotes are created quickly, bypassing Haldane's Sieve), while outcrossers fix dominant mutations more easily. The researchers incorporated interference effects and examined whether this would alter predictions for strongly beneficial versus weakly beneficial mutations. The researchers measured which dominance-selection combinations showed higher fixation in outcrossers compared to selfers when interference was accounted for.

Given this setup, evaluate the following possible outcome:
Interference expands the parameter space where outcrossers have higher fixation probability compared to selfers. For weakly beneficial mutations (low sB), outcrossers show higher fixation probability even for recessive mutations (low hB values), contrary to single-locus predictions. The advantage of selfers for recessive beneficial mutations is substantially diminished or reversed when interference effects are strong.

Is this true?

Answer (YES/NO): YES